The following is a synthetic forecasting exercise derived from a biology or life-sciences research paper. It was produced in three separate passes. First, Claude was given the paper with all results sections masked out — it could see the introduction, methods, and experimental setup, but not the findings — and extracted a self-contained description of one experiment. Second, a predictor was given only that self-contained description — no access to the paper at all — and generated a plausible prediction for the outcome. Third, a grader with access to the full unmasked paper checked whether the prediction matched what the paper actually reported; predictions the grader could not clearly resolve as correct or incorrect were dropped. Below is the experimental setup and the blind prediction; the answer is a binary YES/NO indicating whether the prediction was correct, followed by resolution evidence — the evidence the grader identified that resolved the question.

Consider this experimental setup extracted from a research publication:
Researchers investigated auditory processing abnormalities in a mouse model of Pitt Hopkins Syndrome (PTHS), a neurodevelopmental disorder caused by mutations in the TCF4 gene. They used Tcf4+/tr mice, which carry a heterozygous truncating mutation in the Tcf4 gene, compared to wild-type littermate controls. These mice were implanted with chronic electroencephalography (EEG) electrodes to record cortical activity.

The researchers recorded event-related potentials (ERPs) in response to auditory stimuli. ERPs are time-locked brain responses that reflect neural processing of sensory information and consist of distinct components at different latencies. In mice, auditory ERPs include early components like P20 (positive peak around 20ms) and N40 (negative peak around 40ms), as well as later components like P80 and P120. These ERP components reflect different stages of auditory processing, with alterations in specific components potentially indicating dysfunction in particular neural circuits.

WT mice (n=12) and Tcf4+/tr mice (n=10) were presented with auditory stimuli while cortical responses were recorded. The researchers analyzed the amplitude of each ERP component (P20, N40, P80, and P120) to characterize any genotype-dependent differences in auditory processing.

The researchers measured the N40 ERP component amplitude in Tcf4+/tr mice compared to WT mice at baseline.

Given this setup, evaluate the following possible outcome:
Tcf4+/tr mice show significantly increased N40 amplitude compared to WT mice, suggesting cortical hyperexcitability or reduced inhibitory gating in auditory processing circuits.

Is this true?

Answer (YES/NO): NO